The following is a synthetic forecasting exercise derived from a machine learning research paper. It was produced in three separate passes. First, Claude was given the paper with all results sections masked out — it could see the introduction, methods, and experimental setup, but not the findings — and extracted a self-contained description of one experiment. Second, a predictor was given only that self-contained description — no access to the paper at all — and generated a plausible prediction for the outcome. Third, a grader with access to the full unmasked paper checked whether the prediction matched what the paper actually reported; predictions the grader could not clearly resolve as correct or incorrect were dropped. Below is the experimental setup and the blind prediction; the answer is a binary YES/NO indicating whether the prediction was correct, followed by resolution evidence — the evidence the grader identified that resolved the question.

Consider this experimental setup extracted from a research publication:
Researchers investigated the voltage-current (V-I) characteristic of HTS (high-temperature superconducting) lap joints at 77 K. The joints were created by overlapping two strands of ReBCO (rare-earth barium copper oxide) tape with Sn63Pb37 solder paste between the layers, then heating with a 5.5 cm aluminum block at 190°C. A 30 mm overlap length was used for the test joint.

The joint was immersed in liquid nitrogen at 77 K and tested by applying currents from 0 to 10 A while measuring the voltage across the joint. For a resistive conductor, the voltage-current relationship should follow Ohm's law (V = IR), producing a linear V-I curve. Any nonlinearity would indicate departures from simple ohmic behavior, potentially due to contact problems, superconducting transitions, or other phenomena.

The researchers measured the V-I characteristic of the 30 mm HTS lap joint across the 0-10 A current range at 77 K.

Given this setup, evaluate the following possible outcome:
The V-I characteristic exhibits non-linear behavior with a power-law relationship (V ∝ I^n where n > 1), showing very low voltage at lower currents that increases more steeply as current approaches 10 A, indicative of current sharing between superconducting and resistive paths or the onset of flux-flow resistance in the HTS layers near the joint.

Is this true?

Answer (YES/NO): NO